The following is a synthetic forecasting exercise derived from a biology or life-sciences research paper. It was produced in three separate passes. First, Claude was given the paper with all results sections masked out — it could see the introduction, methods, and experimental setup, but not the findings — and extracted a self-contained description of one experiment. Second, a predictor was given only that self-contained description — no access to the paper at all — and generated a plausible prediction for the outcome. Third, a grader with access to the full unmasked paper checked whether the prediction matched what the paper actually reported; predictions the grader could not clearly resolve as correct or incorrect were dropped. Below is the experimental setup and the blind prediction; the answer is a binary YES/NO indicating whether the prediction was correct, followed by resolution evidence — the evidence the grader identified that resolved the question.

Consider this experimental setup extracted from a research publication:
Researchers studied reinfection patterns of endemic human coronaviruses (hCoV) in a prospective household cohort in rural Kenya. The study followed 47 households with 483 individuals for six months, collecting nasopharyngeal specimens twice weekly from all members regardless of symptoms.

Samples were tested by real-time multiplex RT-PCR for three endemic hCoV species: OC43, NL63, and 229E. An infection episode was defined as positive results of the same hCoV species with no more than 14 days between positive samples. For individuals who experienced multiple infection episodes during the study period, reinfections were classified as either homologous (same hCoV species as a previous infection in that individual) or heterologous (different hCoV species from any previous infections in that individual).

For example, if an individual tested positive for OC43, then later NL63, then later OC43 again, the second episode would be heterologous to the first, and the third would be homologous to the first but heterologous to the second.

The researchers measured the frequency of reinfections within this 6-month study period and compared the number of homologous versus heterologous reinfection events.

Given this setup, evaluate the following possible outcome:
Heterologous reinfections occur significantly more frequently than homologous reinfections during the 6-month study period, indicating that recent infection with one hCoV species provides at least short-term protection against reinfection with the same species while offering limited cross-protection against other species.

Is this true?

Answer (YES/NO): NO